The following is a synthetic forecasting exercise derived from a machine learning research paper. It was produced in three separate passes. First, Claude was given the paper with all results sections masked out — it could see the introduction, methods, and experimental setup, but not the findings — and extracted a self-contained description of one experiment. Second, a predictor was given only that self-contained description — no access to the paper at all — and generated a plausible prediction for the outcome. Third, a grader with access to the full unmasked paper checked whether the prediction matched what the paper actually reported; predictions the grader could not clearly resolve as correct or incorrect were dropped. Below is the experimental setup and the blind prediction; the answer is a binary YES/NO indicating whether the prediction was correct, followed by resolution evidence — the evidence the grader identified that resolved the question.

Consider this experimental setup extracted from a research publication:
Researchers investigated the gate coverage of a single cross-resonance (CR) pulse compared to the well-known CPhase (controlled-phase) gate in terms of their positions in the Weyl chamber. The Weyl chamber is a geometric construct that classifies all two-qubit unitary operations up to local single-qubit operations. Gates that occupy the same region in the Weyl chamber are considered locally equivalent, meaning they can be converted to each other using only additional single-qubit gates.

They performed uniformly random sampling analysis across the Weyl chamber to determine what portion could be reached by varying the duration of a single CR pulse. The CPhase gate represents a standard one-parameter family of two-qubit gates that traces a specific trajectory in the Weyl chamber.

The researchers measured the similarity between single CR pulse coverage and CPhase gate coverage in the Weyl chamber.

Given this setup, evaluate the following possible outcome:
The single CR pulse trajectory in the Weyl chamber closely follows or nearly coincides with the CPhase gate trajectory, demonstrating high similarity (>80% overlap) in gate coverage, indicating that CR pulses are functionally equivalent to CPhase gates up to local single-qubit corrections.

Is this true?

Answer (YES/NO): YES